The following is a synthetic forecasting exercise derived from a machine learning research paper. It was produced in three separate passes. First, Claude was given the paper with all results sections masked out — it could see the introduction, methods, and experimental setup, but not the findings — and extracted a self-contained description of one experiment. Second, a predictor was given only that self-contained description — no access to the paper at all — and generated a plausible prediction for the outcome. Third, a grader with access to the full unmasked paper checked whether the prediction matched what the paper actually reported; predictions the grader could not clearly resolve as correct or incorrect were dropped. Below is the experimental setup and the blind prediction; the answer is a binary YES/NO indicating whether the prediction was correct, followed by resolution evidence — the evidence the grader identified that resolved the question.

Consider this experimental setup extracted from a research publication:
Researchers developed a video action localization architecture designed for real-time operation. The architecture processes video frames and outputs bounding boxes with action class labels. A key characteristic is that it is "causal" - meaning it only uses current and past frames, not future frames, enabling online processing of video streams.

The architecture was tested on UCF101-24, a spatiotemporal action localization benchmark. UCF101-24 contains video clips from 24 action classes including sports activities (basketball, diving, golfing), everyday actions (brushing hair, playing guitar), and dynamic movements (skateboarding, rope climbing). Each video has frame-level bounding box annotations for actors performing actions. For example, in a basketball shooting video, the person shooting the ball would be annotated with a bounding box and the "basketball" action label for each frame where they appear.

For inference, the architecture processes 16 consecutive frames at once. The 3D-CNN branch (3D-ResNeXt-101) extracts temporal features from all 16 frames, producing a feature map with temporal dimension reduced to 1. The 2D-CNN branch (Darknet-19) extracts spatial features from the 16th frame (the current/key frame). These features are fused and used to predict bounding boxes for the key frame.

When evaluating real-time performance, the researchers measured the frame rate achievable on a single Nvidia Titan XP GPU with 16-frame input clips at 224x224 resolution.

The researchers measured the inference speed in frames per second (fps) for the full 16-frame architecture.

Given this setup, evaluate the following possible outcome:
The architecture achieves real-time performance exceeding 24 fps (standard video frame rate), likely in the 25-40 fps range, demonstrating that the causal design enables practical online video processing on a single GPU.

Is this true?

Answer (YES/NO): YES